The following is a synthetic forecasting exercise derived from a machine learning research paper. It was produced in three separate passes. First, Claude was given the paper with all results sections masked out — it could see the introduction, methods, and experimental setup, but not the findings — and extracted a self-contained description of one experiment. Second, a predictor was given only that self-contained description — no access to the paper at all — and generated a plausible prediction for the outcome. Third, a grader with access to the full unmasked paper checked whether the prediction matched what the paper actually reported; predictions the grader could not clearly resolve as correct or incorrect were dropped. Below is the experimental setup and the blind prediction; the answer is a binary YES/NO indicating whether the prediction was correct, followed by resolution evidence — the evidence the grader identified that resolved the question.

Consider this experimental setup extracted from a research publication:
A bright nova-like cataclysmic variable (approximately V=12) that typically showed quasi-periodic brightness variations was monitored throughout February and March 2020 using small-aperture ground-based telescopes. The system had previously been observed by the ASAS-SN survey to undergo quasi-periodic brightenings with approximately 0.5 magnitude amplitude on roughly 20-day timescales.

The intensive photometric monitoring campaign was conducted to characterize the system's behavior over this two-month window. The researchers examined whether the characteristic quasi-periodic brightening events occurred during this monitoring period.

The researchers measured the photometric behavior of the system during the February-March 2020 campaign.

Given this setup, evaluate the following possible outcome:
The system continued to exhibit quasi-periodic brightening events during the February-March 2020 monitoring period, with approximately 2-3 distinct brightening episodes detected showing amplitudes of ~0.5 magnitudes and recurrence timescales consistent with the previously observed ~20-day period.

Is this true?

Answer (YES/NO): NO